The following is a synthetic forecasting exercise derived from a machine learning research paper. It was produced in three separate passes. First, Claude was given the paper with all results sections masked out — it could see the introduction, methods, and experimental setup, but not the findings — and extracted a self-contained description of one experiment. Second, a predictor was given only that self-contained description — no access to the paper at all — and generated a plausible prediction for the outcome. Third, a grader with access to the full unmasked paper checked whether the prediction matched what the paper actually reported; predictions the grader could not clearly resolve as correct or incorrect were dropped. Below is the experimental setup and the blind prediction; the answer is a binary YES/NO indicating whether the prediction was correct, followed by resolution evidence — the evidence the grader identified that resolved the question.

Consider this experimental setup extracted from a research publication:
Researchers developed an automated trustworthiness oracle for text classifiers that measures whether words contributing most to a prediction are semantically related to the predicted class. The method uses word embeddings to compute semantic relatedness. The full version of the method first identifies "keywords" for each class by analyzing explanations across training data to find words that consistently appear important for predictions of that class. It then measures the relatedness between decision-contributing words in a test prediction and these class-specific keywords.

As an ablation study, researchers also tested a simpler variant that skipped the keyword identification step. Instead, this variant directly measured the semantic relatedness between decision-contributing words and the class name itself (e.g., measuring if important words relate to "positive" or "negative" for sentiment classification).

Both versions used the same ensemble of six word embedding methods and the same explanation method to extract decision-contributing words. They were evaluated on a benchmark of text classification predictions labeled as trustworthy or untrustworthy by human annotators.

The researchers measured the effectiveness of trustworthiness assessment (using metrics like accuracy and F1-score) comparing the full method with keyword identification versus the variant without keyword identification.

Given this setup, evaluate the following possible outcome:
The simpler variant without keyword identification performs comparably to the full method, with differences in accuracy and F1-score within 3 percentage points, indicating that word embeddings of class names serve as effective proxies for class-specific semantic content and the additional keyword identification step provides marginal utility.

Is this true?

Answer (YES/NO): NO